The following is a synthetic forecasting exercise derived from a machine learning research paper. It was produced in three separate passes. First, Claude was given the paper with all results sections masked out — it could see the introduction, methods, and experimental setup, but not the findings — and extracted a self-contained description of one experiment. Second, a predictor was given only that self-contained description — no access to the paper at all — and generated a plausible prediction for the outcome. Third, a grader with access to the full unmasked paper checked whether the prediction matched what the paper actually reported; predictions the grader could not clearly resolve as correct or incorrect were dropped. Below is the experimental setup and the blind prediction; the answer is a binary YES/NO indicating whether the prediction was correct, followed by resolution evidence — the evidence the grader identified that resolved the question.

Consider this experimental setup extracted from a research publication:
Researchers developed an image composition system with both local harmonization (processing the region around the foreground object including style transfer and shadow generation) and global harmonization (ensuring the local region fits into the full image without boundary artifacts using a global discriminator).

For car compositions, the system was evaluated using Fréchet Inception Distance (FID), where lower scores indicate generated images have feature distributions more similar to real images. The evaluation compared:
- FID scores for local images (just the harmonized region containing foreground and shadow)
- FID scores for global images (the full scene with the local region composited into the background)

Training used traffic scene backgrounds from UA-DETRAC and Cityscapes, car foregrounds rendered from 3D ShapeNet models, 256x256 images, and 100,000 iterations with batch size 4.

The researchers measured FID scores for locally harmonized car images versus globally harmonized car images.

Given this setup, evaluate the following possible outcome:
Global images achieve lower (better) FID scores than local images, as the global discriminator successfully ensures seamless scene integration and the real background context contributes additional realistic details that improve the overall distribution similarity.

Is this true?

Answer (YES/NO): YES